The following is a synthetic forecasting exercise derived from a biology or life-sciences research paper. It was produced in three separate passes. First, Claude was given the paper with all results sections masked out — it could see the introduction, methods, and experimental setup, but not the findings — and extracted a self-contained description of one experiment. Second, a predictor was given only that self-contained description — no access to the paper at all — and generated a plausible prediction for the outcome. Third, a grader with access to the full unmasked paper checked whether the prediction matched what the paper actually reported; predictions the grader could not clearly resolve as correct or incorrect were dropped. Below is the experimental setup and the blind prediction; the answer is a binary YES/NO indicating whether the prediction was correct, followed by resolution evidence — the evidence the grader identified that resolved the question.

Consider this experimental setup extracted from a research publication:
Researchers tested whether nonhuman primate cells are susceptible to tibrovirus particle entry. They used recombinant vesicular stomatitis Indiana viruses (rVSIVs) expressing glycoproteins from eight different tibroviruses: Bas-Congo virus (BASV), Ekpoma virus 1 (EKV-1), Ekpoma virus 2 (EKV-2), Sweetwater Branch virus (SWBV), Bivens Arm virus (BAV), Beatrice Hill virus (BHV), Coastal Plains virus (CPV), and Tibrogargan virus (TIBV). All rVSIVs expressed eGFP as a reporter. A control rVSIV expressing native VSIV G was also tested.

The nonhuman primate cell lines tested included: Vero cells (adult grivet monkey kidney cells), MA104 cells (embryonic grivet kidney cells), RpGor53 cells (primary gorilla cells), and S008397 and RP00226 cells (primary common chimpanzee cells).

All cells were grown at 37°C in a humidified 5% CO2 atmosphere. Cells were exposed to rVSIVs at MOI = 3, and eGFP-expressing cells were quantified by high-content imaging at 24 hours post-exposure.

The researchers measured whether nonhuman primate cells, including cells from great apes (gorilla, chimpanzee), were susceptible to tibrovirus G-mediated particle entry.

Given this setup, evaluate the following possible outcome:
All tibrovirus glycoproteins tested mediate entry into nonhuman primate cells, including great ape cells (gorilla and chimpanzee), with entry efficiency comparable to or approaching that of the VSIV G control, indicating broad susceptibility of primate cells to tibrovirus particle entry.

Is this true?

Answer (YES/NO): NO